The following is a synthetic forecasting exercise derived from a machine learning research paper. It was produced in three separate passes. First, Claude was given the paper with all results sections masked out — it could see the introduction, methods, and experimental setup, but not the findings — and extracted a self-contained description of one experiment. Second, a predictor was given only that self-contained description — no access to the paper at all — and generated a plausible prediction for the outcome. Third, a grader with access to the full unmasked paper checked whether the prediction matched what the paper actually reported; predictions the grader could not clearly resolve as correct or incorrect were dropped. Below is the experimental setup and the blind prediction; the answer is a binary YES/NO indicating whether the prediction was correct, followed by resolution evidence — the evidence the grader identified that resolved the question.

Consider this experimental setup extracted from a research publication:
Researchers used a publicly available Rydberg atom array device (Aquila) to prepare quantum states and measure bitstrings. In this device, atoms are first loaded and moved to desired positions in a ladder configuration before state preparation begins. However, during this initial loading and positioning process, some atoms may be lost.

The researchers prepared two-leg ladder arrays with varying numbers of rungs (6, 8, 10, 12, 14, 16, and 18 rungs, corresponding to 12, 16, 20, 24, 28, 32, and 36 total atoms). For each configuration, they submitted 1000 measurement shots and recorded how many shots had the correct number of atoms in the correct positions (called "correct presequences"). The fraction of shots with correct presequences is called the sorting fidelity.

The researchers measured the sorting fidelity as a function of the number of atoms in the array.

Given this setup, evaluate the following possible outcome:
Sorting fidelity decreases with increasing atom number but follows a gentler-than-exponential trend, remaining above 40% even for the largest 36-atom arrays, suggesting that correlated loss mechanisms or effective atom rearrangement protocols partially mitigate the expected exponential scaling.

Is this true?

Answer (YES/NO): NO